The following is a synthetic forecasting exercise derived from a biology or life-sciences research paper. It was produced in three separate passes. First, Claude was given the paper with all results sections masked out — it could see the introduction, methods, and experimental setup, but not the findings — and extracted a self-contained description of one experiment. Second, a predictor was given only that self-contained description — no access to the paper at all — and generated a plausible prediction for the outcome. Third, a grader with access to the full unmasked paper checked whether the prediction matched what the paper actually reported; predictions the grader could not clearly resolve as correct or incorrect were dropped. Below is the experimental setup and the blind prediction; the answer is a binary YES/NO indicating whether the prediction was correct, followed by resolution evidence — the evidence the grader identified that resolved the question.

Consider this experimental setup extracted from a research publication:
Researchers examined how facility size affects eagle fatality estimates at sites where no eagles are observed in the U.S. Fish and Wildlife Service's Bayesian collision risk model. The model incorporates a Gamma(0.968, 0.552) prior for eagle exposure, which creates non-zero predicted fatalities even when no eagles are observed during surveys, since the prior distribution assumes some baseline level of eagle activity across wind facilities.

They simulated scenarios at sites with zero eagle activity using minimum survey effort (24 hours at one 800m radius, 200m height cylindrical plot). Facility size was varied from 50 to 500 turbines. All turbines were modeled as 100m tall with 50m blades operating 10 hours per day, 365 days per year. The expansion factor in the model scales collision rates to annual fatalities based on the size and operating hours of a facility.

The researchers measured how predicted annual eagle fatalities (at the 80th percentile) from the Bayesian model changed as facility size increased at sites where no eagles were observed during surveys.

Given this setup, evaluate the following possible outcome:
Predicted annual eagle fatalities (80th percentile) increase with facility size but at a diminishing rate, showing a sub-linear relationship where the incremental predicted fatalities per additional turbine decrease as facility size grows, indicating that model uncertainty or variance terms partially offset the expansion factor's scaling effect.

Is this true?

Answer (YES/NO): NO